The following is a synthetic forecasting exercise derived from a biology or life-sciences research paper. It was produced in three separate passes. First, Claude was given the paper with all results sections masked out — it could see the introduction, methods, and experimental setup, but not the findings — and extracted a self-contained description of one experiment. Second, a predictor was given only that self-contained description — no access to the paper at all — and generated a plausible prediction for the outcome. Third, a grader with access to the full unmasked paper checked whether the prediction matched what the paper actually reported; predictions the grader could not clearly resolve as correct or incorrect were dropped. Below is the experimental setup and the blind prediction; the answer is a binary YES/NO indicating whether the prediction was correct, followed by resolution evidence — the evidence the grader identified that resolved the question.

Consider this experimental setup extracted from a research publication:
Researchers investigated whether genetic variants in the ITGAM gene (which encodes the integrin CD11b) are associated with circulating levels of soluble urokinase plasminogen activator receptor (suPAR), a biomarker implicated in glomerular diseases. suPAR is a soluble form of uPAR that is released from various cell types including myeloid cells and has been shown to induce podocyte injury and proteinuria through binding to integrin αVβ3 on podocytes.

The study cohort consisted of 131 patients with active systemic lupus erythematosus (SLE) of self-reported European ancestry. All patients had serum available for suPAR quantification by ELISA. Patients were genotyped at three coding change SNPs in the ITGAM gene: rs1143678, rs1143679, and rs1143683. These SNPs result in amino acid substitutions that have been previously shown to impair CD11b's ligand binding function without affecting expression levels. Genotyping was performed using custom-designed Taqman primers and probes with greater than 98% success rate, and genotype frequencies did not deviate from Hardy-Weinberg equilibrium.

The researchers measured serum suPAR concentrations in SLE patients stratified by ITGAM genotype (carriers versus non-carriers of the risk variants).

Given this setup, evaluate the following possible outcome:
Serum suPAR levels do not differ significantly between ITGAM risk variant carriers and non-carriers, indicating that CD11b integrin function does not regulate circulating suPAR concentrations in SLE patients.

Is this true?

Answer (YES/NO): NO